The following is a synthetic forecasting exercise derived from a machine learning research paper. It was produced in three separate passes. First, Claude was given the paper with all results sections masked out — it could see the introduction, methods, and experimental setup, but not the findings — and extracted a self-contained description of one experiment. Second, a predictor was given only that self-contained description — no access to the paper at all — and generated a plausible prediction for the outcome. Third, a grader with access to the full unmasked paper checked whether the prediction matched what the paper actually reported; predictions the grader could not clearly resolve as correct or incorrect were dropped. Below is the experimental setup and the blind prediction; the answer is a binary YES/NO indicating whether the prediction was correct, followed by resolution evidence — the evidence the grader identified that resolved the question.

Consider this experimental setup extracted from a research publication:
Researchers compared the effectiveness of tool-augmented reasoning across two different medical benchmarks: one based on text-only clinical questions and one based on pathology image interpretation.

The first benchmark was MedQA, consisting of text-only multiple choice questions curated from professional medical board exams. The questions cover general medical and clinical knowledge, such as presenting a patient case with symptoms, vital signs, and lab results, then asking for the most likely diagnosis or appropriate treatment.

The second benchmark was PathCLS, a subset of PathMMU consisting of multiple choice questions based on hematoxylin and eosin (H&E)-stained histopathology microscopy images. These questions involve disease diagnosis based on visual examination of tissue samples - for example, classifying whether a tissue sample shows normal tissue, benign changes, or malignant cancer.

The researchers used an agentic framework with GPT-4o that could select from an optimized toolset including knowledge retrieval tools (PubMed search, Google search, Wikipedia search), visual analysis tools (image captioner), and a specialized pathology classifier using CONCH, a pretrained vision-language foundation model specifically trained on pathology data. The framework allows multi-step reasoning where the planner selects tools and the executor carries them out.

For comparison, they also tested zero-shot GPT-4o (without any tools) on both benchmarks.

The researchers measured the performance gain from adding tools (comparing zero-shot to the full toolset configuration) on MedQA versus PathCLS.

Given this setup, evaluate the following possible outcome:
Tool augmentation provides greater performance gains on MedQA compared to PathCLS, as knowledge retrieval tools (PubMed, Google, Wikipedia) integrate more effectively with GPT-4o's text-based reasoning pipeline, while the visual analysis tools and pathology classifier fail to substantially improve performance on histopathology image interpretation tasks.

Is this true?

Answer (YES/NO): NO